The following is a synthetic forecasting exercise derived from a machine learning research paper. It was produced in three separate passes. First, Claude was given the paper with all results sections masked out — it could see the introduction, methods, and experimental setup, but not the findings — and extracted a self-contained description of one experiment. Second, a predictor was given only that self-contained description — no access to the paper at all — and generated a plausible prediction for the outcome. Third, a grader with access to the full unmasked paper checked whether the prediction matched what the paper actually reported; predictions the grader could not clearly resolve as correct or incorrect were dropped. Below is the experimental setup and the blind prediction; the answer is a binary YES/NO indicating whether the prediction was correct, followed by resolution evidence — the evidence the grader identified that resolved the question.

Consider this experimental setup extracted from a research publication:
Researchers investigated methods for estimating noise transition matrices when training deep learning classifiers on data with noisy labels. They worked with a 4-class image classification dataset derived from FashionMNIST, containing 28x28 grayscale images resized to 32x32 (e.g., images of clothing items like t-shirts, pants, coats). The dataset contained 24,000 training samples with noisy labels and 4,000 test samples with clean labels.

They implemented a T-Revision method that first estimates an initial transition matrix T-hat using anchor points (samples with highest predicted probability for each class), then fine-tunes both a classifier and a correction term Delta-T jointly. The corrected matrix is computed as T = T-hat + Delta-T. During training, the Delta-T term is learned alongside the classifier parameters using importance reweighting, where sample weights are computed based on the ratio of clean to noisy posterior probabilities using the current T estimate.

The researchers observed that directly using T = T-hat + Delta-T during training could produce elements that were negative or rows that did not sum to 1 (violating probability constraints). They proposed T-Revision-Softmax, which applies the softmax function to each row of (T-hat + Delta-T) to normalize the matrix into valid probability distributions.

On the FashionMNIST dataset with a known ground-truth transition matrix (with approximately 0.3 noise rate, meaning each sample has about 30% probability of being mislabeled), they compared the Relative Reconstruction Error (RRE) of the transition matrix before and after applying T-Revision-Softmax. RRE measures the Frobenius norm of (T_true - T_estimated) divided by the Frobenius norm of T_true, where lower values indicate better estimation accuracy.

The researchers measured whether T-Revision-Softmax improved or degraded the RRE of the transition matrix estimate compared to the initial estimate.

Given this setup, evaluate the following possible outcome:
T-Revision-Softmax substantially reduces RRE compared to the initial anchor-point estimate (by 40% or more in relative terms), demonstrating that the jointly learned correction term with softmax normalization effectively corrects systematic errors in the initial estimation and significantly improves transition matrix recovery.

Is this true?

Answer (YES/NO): NO